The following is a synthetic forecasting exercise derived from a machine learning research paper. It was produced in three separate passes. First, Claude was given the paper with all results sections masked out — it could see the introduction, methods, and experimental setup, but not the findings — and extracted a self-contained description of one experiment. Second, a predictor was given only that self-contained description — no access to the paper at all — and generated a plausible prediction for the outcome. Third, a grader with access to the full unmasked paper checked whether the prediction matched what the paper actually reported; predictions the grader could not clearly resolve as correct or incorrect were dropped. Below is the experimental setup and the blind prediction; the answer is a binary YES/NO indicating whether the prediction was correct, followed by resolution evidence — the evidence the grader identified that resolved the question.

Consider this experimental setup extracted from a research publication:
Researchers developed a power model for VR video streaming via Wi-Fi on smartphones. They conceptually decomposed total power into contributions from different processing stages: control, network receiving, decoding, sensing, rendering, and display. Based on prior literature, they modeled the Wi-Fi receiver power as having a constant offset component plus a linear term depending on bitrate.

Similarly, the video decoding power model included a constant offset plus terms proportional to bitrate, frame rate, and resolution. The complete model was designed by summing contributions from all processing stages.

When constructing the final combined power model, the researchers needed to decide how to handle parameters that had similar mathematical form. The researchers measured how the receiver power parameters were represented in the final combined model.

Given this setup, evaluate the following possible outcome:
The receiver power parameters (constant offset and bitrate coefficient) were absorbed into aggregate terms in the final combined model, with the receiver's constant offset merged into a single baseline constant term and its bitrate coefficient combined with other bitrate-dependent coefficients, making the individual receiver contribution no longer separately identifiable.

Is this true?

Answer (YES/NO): YES